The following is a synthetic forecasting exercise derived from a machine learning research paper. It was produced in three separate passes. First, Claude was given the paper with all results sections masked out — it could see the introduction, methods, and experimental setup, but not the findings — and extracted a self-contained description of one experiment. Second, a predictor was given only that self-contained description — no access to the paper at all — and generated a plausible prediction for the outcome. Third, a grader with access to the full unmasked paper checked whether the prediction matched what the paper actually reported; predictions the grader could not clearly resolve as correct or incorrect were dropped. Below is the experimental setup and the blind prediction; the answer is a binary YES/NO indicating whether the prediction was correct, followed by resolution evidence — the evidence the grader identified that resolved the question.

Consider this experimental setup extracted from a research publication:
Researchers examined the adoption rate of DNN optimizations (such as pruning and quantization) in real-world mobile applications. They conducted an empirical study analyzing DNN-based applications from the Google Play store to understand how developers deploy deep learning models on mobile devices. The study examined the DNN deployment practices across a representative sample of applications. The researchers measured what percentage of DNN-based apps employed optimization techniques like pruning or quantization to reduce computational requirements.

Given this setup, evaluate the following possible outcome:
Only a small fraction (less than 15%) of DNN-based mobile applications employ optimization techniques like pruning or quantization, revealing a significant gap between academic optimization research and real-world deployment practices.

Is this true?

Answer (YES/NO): YES